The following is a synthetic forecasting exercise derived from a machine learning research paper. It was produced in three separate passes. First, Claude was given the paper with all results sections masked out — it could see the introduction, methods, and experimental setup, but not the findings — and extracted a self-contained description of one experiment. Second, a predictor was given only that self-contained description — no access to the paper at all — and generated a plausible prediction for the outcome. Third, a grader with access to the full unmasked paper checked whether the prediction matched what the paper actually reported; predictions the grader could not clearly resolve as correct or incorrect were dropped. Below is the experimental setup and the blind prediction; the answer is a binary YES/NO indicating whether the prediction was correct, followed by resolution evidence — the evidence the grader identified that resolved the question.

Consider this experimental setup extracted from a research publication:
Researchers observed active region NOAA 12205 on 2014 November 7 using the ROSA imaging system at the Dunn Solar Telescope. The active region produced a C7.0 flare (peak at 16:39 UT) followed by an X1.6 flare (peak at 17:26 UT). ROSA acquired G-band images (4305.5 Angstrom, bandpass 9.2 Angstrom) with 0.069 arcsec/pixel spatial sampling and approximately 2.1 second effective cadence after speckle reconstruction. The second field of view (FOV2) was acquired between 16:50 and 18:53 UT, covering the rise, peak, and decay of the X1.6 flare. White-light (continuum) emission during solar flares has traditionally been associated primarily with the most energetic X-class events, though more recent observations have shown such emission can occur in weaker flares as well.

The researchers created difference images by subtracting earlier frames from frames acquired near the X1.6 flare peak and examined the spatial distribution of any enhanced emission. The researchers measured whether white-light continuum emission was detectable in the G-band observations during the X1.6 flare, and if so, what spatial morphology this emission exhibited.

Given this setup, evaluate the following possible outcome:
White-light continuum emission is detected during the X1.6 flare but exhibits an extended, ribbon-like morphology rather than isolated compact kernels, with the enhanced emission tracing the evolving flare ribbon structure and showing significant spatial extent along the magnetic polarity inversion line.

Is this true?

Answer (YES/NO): YES